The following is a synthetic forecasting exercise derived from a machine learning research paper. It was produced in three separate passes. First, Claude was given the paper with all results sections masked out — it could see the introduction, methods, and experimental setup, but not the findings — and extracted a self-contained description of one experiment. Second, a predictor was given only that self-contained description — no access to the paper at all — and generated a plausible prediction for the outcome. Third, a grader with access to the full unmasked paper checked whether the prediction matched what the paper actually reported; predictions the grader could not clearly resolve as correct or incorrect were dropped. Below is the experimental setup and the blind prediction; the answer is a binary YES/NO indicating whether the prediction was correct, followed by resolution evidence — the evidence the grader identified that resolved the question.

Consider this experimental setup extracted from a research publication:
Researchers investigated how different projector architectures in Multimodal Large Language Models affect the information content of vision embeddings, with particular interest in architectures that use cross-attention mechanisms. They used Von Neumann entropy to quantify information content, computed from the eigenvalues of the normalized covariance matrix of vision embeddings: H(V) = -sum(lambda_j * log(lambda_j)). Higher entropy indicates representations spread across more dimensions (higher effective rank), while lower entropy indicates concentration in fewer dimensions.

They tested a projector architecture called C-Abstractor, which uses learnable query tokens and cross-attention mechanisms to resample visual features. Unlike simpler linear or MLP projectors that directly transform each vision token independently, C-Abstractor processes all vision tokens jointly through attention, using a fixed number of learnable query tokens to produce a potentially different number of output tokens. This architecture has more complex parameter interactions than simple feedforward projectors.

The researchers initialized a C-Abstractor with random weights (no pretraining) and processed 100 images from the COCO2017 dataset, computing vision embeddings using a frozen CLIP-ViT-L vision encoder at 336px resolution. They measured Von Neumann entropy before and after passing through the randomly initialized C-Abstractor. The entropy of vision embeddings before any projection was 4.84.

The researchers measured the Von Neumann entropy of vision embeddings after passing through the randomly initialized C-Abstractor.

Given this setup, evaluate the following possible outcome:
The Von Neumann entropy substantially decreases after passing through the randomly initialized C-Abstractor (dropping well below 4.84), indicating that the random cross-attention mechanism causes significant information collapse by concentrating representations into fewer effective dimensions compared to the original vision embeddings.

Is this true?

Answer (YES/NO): NO